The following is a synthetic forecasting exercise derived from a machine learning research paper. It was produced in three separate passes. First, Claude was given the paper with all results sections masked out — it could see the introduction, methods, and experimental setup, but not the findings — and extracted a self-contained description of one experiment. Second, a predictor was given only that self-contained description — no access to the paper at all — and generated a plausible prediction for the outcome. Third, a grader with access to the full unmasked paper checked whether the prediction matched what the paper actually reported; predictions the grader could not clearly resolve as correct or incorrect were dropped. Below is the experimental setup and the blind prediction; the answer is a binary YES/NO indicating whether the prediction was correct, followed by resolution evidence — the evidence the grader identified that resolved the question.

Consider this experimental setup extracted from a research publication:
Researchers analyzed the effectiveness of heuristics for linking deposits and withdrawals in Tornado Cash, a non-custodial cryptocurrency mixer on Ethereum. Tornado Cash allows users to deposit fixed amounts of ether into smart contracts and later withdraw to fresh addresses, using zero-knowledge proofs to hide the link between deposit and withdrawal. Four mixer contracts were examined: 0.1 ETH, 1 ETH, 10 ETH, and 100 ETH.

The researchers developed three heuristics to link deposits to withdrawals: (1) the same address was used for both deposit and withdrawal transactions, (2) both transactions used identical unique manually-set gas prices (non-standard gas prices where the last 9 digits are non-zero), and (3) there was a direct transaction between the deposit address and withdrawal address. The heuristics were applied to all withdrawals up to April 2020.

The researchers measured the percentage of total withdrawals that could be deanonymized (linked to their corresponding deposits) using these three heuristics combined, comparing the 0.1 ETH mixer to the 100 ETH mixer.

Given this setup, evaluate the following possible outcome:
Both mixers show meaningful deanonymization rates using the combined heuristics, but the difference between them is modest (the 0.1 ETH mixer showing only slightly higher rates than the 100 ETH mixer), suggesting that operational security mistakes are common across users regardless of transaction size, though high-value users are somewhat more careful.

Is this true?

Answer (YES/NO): NO